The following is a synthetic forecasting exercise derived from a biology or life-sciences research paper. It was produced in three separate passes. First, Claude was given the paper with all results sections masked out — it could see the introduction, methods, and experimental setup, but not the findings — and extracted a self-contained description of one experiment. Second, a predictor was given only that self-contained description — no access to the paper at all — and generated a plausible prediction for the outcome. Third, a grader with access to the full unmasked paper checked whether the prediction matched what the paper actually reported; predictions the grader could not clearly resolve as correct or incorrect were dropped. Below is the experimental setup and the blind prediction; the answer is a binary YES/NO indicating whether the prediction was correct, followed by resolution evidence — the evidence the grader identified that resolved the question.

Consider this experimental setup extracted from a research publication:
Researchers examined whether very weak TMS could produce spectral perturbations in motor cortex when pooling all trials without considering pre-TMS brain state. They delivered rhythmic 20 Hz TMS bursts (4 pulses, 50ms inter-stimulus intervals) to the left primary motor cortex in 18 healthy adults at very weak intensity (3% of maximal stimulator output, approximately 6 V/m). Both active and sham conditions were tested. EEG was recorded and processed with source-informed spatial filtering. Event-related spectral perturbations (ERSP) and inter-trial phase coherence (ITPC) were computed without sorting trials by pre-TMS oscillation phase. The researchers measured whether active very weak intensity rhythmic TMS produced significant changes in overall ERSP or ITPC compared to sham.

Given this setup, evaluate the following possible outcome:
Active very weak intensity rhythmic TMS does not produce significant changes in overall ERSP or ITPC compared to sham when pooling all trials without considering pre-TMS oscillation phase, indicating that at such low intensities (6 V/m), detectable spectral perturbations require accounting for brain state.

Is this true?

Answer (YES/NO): YES